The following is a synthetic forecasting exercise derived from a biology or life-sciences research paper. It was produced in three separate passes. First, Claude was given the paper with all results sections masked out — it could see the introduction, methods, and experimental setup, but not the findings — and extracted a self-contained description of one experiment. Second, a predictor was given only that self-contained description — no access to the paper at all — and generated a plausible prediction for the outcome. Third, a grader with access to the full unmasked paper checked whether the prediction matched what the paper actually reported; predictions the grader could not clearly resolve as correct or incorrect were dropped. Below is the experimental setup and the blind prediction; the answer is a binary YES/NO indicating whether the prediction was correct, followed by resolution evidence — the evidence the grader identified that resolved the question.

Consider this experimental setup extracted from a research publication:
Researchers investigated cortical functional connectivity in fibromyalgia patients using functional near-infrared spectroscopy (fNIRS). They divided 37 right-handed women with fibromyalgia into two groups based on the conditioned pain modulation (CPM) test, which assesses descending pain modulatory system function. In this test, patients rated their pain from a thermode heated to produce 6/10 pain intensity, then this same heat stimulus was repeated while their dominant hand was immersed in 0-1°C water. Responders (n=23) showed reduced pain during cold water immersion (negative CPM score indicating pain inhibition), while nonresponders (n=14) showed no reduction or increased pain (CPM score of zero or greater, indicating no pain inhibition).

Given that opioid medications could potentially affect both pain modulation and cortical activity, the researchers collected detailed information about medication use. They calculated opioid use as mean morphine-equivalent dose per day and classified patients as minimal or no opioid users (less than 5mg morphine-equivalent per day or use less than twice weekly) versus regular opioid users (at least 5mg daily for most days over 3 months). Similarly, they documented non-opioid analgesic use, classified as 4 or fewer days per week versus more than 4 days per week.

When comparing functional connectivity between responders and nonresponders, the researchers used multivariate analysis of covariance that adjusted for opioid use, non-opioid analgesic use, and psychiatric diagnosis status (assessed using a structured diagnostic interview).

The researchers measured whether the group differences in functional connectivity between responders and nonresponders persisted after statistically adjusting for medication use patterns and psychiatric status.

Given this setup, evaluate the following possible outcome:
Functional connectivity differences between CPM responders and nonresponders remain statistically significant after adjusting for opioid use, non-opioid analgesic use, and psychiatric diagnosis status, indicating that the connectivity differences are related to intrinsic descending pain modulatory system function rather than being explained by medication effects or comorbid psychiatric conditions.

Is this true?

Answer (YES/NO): YES